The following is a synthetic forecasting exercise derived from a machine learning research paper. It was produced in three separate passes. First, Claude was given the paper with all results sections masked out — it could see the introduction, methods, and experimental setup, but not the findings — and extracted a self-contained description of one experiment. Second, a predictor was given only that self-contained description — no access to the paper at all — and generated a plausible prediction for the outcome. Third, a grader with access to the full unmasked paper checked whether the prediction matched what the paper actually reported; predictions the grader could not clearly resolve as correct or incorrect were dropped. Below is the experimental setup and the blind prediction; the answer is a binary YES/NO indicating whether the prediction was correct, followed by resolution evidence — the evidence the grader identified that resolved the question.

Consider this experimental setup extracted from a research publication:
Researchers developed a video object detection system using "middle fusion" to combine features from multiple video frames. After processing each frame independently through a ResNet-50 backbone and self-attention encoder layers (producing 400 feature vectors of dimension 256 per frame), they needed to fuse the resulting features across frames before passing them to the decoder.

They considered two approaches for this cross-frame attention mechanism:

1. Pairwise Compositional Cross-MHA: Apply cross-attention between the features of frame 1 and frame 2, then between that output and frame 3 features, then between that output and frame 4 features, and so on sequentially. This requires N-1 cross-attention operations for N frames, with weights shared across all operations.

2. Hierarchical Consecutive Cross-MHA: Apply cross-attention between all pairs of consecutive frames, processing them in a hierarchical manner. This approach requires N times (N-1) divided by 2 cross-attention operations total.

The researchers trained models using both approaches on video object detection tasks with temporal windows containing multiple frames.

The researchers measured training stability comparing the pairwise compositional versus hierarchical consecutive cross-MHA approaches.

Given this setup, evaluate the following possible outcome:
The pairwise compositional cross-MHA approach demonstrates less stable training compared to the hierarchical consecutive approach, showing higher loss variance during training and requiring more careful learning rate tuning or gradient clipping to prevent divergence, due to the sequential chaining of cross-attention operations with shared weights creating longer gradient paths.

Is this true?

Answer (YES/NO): NO